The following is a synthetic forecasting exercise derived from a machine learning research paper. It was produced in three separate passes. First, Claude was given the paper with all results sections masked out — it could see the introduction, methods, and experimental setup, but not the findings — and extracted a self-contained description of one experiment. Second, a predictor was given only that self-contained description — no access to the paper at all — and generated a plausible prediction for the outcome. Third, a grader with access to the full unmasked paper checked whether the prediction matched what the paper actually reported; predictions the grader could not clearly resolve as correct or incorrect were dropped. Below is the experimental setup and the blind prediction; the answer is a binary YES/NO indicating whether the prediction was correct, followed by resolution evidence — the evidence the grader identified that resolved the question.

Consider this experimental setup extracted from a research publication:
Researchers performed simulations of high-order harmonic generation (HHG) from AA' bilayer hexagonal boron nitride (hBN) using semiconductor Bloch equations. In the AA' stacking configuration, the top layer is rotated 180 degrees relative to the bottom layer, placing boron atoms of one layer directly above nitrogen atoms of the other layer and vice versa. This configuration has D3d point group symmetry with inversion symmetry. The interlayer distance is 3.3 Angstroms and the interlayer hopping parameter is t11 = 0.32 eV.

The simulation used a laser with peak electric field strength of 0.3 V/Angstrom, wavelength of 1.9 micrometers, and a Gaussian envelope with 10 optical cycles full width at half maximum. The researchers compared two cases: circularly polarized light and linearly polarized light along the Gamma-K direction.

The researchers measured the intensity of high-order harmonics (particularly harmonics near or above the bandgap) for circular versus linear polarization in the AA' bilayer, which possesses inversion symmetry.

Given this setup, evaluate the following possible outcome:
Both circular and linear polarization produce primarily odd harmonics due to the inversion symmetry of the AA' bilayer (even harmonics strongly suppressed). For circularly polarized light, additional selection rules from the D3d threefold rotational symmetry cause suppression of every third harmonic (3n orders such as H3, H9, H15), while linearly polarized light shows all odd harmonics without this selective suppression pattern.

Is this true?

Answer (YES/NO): YES